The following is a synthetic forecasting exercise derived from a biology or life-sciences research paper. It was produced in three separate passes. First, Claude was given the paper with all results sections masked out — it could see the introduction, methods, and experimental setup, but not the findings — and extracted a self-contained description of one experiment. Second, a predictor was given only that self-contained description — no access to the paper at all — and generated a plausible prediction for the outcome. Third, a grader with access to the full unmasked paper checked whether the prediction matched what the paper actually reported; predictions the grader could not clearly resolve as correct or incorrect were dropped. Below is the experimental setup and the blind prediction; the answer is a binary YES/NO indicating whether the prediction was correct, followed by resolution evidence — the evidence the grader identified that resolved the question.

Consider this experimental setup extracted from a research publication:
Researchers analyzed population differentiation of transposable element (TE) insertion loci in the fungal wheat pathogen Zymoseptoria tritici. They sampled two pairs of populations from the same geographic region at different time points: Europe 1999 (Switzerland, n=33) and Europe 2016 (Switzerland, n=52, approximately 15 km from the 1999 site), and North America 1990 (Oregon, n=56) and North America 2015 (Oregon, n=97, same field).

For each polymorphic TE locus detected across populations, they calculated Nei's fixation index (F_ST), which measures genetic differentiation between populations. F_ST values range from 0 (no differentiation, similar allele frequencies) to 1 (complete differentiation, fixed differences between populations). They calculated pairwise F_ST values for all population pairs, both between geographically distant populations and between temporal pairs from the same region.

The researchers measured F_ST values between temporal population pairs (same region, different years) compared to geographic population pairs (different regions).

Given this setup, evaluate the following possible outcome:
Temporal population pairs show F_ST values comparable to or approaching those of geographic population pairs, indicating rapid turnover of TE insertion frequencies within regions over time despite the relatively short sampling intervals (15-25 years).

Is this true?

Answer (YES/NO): YES